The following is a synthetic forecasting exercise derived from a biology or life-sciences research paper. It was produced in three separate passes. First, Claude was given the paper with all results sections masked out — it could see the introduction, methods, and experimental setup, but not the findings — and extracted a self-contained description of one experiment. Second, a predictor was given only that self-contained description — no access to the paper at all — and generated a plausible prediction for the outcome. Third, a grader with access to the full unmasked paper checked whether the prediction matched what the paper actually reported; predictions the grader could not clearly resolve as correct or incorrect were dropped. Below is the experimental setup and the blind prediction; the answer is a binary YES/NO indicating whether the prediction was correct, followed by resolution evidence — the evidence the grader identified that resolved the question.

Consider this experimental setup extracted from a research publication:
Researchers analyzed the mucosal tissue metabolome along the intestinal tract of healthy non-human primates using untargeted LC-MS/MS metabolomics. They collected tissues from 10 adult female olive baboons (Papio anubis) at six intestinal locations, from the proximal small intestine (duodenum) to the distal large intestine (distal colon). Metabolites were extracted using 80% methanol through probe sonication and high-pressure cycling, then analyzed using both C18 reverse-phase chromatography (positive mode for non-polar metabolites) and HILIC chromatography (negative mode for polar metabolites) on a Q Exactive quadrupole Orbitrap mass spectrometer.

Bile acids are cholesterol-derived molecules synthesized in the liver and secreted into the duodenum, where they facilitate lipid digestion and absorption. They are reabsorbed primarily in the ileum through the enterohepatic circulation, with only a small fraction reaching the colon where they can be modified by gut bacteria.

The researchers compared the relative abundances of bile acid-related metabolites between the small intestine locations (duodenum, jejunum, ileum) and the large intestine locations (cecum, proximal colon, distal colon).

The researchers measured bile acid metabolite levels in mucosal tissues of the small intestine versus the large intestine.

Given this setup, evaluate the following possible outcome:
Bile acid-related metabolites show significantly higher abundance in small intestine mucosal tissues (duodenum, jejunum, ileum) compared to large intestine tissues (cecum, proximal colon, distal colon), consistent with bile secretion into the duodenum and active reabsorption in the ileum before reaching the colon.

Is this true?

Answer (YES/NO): NO